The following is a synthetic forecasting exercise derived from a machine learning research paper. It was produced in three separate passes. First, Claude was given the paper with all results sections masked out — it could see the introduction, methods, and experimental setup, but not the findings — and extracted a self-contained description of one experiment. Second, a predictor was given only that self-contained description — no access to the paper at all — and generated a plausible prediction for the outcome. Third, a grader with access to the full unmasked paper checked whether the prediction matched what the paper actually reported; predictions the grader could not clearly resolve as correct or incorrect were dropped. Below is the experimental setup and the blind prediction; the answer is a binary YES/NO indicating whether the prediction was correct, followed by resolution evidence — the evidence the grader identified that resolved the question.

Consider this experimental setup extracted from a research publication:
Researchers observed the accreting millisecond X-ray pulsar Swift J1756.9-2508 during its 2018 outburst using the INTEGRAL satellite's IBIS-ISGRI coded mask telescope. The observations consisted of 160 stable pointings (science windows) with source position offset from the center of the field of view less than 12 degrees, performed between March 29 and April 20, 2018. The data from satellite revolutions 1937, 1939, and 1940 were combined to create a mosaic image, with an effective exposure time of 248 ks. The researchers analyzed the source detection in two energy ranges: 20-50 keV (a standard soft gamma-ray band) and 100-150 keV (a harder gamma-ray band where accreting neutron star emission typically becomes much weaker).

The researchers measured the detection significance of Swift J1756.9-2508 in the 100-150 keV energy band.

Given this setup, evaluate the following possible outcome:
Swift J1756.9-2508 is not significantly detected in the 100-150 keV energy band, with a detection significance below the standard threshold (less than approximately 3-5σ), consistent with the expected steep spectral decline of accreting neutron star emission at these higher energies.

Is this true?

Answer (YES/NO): NO